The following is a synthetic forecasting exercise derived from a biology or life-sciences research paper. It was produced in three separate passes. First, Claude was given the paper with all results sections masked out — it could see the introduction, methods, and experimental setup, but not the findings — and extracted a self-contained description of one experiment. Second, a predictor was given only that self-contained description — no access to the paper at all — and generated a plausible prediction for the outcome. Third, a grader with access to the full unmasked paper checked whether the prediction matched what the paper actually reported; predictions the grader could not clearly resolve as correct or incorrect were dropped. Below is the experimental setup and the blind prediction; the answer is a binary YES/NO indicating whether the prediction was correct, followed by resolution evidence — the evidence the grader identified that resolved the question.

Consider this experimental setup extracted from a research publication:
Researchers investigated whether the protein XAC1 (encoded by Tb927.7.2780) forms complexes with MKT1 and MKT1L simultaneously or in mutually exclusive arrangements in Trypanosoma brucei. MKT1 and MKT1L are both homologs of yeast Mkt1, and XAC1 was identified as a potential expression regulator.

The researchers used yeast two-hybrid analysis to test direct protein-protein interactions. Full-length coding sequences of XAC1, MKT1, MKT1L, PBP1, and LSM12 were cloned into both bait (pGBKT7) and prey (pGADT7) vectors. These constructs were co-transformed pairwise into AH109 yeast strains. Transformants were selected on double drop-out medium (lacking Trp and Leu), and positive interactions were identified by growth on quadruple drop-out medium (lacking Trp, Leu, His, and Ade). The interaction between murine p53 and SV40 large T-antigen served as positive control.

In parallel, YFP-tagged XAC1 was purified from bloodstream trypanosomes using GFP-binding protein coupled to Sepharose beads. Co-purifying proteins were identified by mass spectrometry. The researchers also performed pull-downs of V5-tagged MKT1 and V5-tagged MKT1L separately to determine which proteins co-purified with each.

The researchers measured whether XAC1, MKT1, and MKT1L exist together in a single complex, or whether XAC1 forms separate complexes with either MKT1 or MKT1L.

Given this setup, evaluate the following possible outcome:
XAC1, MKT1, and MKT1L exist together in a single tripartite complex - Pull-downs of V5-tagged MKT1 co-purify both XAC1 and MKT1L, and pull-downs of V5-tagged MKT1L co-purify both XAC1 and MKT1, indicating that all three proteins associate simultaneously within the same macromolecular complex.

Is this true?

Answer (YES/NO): NO